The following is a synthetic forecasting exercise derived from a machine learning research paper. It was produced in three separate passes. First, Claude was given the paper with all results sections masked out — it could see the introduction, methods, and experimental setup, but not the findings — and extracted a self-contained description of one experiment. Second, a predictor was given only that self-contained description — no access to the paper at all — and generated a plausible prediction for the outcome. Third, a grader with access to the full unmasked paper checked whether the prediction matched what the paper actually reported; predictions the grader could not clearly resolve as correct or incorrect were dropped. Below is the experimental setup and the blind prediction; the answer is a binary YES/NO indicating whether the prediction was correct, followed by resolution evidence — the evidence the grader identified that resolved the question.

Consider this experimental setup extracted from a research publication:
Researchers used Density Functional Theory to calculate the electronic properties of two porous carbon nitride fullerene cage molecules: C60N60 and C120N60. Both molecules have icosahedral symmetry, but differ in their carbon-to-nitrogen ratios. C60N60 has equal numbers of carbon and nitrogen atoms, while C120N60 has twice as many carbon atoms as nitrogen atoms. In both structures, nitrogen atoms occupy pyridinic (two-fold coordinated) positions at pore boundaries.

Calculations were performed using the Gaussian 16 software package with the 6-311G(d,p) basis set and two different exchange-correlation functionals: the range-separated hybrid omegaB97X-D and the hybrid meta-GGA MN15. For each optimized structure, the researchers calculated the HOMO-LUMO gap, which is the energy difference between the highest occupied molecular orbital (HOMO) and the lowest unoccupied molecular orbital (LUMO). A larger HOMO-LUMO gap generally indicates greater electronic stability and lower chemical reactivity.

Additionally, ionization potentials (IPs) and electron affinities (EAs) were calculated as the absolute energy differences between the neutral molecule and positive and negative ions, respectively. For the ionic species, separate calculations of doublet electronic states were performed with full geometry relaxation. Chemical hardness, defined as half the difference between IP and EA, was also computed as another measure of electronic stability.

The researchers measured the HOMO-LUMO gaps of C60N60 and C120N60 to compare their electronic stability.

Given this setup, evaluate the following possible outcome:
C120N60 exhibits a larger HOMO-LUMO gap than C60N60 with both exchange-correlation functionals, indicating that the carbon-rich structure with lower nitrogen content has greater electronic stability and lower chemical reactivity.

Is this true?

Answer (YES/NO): NO